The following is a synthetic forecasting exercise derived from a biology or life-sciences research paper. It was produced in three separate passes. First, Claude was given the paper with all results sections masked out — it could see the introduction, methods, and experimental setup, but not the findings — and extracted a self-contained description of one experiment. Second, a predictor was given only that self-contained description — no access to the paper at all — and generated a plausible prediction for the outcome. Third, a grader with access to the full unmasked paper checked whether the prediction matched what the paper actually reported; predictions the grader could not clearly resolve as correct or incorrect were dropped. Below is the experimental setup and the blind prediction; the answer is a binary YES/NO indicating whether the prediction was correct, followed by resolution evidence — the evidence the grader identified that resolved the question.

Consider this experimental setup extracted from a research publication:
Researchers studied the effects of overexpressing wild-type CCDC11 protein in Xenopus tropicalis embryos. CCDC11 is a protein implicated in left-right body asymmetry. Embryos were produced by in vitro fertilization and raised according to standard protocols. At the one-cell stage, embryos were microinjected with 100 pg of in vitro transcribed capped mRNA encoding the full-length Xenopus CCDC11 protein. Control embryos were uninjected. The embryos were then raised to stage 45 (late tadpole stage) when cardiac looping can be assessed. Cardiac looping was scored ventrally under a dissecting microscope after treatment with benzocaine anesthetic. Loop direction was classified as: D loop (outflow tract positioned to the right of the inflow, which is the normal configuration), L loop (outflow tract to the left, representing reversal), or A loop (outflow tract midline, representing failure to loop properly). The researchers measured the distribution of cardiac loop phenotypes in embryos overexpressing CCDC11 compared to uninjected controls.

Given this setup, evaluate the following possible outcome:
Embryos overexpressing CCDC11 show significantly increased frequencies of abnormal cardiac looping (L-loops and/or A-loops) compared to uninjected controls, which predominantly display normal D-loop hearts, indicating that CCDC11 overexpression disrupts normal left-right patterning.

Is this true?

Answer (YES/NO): YES